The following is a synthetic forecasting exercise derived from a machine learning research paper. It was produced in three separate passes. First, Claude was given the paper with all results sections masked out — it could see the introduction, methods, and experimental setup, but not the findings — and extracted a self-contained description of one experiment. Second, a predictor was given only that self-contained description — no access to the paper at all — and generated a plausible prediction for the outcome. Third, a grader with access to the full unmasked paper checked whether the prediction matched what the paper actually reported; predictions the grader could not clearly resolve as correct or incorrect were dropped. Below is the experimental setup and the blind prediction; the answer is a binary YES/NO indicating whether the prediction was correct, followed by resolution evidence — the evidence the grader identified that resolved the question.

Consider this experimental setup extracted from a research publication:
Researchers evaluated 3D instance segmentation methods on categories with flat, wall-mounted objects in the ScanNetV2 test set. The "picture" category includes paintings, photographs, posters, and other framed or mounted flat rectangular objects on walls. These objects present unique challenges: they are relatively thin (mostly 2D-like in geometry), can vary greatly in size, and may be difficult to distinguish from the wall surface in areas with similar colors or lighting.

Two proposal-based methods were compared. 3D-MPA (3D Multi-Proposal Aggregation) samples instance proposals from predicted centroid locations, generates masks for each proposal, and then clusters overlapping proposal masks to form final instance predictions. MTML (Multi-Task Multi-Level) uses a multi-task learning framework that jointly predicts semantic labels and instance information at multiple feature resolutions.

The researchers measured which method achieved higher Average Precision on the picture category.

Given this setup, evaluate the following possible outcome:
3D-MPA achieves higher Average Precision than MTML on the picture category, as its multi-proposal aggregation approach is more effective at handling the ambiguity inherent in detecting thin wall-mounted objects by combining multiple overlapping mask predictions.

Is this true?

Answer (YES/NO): YES